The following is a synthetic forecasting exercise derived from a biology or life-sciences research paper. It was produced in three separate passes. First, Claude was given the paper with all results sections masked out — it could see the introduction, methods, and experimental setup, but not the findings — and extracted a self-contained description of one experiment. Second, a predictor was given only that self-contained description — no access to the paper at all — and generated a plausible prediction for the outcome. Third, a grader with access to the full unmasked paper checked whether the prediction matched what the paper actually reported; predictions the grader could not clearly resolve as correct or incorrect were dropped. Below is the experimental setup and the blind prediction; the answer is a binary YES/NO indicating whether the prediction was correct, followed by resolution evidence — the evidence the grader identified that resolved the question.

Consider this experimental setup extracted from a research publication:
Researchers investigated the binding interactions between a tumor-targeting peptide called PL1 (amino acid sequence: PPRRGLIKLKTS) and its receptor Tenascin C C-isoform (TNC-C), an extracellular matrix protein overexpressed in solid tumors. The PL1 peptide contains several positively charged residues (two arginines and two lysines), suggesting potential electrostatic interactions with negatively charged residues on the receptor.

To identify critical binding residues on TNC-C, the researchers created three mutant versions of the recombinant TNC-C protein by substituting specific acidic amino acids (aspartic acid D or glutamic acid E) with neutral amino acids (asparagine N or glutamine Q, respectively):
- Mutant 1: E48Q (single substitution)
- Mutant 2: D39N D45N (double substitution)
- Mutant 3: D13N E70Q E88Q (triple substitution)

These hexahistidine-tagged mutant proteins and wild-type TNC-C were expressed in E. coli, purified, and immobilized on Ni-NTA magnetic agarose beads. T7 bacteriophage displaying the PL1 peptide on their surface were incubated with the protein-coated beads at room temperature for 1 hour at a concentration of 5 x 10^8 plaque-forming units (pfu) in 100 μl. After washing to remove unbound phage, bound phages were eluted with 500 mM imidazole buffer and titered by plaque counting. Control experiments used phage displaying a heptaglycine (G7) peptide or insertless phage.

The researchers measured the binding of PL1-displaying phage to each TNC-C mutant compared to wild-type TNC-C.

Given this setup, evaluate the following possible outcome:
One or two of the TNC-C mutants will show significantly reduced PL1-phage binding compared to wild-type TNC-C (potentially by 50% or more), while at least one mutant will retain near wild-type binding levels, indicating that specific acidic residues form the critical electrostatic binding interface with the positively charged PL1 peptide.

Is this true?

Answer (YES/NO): NO